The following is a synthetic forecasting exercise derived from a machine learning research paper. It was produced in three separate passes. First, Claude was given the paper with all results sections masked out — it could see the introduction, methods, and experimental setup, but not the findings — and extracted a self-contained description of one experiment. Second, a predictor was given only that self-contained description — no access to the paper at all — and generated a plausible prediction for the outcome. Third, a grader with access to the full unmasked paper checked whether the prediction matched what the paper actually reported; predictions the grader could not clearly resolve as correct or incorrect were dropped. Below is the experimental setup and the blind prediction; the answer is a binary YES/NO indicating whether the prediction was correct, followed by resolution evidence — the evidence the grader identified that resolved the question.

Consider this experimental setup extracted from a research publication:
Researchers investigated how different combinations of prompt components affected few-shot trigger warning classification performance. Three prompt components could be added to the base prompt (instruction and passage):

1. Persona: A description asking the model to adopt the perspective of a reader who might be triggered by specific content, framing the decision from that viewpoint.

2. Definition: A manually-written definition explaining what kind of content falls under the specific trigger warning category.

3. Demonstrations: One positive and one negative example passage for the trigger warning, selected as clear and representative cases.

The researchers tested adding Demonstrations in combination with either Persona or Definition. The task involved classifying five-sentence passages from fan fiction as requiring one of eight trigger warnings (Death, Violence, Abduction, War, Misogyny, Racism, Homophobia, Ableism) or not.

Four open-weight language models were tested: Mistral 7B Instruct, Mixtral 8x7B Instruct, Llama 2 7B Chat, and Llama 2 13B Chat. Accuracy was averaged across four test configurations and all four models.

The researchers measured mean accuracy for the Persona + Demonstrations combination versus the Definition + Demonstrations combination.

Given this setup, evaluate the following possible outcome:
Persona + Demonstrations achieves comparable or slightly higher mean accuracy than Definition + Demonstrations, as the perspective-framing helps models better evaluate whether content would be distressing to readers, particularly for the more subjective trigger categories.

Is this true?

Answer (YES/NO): YES